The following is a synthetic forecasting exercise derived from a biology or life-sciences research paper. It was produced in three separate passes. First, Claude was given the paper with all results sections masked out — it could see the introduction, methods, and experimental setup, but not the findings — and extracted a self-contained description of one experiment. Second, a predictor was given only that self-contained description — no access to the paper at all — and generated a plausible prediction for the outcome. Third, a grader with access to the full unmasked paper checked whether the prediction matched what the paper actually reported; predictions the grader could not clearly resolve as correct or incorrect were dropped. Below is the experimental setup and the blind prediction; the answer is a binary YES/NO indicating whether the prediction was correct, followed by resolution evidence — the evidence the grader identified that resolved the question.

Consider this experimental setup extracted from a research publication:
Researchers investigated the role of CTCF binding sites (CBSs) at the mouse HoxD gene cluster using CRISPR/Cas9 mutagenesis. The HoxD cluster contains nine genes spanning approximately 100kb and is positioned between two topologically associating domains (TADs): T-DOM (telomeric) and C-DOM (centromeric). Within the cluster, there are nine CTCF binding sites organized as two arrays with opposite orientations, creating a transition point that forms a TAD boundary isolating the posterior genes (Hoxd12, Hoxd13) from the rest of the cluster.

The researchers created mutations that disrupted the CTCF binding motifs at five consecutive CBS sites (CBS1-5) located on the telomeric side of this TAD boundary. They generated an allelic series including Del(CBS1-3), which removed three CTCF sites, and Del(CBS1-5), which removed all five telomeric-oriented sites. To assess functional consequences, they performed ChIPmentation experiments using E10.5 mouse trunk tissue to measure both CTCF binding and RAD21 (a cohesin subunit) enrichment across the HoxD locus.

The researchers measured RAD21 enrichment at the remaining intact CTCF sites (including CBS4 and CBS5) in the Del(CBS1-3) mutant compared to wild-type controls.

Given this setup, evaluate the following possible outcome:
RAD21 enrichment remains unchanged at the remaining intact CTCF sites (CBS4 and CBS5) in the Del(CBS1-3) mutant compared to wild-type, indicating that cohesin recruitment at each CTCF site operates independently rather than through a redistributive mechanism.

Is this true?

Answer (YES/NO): NO